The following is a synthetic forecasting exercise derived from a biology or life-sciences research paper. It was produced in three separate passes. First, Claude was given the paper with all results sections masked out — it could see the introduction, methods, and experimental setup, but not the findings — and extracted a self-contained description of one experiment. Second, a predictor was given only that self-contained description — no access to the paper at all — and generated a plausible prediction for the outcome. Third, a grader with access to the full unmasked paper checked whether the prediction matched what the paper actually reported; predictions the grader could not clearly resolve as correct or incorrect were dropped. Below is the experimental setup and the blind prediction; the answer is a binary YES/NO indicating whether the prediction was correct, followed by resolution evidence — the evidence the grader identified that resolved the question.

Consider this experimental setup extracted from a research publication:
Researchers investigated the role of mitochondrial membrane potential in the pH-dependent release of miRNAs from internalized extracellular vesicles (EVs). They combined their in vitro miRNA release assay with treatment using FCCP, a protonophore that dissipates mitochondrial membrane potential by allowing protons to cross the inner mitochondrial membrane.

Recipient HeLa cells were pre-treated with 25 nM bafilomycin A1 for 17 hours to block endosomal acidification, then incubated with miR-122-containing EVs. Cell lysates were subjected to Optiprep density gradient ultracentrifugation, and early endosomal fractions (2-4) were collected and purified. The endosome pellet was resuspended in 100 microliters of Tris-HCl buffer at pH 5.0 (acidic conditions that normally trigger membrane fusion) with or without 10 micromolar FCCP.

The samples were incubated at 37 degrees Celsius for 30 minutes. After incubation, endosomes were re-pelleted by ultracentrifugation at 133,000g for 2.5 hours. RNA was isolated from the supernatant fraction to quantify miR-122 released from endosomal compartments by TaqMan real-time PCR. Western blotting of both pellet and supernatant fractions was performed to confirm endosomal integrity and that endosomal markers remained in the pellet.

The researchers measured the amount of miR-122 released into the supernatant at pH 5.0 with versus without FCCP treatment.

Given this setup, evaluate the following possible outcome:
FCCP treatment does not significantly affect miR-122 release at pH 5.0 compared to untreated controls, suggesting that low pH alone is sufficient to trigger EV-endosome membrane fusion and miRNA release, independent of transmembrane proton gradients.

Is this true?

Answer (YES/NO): NO